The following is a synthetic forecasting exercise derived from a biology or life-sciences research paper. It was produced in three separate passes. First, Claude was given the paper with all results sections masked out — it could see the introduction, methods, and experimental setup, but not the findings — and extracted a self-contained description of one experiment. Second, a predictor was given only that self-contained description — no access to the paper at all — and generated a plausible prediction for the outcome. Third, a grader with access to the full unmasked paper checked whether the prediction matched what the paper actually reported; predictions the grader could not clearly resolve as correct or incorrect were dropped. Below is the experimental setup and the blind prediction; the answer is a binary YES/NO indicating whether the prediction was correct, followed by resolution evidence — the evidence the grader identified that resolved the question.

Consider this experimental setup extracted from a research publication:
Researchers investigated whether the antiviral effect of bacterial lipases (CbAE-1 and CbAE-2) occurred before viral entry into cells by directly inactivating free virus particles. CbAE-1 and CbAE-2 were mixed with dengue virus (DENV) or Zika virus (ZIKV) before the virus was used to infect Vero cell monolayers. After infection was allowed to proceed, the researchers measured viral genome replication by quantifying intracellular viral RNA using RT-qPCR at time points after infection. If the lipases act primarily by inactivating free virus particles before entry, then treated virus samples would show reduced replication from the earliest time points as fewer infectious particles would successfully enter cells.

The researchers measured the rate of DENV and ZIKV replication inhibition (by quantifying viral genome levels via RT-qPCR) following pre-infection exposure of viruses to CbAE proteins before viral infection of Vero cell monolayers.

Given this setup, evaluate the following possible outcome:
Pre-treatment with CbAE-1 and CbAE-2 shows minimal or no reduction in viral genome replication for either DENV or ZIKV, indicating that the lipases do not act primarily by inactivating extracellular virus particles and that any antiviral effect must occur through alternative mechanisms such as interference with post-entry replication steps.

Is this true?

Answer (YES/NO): NO